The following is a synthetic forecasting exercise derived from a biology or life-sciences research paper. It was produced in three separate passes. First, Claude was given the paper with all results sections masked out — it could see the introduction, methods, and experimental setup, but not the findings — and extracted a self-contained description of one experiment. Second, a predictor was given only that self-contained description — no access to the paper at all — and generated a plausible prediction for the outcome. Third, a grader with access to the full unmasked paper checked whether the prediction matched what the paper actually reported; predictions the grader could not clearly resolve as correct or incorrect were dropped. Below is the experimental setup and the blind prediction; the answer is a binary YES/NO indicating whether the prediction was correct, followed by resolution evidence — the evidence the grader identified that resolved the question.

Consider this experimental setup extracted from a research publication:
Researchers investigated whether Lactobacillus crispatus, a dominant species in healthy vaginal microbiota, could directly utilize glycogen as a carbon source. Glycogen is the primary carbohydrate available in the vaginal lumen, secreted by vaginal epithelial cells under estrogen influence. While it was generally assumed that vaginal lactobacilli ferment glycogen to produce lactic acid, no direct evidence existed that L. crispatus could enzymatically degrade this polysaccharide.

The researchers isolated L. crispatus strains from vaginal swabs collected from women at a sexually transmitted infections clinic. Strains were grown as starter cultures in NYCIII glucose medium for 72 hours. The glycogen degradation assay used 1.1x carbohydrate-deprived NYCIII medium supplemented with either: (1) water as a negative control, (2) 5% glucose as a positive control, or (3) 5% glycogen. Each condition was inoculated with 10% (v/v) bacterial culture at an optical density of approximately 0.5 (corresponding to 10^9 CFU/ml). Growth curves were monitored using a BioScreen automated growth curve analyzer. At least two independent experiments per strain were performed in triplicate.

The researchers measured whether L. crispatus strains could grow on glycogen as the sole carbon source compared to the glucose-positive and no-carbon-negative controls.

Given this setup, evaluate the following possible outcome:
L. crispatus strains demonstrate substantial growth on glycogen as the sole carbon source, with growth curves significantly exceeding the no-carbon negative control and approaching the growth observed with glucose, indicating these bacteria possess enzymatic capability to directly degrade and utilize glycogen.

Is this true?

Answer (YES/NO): YES